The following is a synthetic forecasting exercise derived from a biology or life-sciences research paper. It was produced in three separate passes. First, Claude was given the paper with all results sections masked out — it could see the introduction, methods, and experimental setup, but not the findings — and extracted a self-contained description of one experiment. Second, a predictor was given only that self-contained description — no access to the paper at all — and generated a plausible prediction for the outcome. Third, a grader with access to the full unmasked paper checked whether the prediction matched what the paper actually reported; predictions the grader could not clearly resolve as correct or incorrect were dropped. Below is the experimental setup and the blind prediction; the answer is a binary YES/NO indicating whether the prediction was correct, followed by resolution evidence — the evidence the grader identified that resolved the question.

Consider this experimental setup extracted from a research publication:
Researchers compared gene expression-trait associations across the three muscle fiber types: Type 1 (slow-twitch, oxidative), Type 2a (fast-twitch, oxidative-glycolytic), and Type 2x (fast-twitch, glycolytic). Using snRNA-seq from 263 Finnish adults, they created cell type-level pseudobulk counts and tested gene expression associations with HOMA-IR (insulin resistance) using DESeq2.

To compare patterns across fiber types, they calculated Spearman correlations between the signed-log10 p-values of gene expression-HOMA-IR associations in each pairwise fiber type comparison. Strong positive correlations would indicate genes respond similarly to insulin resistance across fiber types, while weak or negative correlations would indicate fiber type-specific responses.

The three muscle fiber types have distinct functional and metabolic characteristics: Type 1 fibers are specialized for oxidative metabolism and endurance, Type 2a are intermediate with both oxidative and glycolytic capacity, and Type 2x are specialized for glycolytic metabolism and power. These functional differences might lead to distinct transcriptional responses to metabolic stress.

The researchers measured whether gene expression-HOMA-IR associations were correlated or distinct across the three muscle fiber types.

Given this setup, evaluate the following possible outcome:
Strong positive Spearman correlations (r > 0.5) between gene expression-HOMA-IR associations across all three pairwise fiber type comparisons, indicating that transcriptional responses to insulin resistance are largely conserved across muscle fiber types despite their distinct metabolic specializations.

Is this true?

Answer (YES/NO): NO